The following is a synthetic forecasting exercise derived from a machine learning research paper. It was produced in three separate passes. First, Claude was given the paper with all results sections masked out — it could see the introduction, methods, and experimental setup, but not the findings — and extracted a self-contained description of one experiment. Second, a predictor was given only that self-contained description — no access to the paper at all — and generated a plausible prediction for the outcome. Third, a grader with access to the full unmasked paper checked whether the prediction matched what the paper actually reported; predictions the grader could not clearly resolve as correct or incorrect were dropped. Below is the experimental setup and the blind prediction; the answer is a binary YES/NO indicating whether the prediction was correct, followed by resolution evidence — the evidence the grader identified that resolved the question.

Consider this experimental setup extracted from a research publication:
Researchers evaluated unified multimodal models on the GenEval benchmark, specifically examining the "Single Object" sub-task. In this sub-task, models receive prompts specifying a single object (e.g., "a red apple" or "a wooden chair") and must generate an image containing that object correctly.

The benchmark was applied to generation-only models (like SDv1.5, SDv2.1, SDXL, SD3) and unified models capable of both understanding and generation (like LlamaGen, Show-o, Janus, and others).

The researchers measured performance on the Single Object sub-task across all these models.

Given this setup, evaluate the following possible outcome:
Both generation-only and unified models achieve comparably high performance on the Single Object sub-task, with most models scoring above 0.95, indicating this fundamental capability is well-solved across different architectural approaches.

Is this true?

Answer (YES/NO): YES